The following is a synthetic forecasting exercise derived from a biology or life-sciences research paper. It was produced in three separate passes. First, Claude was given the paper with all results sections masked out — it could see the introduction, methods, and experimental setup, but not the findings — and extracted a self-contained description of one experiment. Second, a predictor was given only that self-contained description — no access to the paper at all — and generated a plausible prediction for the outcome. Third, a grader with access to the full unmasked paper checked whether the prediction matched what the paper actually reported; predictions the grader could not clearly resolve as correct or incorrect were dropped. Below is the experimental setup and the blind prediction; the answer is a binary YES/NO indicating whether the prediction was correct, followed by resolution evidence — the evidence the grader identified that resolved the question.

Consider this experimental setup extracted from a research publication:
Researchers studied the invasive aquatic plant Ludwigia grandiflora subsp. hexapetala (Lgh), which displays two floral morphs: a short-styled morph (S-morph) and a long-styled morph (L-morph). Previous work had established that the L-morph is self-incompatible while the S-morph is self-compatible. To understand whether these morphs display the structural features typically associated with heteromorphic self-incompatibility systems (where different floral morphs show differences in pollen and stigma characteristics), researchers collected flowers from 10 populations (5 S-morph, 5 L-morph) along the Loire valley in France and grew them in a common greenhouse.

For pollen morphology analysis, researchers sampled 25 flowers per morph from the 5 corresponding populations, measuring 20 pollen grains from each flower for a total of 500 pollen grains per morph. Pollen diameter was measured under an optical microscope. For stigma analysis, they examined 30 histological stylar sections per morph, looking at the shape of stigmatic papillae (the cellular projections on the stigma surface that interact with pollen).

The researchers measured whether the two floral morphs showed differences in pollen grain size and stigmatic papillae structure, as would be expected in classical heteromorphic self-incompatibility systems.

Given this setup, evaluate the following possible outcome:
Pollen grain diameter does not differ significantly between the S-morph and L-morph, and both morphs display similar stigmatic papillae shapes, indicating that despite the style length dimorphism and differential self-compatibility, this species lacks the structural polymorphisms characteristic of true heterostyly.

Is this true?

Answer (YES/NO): YES